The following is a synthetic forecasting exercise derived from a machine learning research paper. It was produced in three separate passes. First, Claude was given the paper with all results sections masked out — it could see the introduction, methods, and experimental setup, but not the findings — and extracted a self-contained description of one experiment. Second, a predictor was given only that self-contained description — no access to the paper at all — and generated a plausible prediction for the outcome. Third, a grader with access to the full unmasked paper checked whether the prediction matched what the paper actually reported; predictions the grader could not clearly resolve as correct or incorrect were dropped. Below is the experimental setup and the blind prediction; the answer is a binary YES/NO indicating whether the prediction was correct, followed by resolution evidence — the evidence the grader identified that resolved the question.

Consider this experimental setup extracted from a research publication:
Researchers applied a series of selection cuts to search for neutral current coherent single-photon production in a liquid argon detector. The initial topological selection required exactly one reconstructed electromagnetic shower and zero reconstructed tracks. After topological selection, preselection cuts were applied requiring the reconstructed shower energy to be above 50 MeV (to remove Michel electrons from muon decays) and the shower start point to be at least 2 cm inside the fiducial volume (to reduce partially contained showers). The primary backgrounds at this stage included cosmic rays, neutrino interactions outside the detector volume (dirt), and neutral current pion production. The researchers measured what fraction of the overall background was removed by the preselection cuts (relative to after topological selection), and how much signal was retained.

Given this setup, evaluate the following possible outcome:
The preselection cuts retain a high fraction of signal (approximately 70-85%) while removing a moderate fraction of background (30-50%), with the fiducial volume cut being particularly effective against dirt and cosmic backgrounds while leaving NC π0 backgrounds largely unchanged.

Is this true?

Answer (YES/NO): NO